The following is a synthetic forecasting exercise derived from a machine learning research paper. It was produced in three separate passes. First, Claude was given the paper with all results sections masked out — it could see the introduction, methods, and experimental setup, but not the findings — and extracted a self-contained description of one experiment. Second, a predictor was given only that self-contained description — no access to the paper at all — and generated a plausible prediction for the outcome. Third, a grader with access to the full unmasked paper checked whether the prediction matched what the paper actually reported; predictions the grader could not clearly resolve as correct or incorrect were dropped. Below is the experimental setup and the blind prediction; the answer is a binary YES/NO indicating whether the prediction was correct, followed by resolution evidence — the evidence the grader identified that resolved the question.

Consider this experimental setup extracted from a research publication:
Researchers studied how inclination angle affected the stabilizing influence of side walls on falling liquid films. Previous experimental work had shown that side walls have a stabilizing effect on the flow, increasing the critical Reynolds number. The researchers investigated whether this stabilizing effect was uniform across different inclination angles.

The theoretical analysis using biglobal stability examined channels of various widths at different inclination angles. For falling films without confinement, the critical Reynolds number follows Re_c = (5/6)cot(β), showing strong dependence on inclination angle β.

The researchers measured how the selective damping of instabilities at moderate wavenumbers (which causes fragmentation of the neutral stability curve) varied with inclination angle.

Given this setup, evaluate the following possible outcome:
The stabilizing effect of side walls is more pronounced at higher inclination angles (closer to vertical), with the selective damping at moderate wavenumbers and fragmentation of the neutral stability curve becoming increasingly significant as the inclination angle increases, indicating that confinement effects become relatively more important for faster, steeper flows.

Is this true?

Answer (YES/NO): NO